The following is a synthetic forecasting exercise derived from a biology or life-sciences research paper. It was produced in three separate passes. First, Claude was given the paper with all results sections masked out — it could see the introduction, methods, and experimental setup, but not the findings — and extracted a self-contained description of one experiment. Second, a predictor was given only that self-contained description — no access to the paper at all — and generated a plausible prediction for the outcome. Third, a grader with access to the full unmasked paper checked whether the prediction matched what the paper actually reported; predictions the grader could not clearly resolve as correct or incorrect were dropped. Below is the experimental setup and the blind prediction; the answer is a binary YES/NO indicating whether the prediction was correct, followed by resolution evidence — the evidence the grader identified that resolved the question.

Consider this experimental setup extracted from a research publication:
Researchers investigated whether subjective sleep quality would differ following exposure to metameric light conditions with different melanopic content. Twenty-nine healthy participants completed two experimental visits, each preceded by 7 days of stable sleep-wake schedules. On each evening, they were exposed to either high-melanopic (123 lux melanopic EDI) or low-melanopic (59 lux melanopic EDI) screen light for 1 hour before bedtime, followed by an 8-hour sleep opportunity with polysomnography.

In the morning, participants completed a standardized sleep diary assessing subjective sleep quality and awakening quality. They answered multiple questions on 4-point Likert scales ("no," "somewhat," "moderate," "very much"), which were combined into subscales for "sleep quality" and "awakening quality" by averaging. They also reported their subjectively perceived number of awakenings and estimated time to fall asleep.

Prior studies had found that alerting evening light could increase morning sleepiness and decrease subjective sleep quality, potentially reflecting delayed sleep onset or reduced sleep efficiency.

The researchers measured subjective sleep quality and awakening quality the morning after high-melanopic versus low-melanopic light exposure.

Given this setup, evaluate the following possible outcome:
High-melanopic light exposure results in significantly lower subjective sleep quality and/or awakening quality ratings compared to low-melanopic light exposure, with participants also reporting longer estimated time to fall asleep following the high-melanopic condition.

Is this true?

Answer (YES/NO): NO